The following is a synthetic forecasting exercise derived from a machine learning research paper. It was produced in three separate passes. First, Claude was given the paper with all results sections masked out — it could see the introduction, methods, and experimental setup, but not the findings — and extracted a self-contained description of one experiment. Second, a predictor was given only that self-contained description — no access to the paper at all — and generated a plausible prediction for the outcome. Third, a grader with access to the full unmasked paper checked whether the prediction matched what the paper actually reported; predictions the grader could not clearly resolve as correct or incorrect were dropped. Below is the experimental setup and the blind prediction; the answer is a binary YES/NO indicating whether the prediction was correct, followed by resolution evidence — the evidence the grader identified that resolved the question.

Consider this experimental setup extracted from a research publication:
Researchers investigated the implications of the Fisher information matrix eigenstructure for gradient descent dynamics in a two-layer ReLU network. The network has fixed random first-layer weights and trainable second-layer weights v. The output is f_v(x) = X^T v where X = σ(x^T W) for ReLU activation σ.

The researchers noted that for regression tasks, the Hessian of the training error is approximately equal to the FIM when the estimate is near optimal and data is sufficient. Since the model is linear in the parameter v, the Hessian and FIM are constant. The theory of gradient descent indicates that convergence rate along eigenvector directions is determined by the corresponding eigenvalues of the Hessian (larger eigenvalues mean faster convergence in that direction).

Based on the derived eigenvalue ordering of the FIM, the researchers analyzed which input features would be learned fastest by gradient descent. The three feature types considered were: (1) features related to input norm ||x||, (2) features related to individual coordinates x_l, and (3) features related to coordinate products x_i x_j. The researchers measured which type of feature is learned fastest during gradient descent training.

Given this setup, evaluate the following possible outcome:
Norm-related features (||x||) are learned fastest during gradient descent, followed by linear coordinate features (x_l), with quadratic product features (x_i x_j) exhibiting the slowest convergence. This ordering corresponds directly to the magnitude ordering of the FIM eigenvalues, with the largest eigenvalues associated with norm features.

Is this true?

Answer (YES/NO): YES